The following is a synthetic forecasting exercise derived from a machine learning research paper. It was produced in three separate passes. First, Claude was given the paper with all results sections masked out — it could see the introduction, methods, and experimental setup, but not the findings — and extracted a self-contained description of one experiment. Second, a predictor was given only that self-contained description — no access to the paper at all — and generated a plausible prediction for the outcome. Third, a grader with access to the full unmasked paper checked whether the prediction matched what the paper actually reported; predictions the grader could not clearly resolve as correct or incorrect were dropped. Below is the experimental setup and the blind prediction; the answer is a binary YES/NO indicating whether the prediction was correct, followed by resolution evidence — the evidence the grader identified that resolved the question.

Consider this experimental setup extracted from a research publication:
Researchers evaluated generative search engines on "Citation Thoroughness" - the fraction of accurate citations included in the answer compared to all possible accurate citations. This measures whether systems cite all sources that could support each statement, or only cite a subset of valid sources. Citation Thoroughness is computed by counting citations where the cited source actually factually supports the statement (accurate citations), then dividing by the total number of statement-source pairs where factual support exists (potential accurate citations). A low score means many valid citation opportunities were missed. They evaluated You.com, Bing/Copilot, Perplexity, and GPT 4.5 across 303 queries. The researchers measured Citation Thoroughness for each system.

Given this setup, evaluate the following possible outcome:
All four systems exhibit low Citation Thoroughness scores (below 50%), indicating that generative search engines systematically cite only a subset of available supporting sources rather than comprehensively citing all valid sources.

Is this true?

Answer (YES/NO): YES